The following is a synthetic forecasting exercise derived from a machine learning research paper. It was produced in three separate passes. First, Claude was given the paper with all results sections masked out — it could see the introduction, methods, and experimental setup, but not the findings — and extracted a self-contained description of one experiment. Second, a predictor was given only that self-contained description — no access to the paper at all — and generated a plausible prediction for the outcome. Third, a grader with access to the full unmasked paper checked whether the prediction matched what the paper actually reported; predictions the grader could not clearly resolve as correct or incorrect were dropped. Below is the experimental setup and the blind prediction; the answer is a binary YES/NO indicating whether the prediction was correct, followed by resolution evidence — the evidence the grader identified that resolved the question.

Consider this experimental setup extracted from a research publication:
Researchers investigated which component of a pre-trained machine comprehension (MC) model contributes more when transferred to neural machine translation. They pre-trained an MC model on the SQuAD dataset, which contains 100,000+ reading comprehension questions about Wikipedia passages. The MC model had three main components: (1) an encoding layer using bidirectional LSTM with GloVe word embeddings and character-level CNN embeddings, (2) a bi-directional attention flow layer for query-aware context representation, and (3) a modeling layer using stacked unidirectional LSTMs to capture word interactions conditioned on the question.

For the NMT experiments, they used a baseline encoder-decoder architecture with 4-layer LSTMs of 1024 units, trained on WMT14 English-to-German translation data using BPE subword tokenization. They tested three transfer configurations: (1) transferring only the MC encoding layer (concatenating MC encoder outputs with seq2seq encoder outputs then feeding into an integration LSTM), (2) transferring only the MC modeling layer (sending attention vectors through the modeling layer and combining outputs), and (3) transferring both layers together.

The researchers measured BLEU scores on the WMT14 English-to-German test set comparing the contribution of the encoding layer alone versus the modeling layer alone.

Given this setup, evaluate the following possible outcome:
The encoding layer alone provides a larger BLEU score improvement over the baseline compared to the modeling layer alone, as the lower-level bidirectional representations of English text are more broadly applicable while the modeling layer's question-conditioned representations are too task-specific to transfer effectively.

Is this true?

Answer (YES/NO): YES